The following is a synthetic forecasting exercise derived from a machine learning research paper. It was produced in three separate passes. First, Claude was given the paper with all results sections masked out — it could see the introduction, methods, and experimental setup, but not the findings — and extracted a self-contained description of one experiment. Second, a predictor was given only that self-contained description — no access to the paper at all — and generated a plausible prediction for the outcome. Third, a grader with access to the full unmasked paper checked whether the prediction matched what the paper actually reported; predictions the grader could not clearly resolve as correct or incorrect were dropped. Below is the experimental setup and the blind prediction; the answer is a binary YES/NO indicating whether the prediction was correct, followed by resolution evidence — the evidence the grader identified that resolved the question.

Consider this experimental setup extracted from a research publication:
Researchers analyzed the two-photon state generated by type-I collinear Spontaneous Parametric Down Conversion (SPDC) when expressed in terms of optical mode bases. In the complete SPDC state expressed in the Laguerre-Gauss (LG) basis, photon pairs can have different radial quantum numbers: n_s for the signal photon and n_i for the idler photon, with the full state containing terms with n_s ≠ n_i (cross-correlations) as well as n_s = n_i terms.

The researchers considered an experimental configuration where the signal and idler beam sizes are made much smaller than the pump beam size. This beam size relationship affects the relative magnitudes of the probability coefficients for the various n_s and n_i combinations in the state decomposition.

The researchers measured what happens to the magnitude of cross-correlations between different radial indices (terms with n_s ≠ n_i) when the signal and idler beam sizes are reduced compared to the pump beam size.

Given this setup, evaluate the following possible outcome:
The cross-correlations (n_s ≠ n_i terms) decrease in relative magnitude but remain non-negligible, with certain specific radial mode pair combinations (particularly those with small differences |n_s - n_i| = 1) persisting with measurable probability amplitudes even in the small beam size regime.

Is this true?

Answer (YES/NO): NO